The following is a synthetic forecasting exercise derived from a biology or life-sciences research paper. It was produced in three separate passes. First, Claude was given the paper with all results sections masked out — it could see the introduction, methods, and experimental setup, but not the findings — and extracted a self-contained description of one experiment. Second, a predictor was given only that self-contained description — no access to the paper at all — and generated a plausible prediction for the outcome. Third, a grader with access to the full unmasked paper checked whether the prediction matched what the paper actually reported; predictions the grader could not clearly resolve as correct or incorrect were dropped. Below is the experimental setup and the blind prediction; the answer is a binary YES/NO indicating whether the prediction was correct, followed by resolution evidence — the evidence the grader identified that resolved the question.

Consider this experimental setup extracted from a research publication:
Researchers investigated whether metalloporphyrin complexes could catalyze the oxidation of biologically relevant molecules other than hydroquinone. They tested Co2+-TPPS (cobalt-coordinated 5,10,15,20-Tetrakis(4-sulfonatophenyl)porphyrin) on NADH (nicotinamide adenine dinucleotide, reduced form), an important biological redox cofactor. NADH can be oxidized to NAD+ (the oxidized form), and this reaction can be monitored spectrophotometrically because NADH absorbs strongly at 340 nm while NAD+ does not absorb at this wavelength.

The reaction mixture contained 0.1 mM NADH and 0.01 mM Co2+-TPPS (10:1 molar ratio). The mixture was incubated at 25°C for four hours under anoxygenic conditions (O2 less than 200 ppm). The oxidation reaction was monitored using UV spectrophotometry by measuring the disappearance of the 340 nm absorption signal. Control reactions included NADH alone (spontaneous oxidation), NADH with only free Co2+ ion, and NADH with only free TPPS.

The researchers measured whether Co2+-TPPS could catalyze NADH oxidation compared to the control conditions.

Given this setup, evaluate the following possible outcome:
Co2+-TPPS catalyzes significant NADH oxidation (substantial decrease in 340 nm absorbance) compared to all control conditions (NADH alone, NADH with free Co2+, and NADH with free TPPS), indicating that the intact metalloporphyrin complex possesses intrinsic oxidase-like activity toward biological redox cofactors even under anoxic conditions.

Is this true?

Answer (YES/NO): YES